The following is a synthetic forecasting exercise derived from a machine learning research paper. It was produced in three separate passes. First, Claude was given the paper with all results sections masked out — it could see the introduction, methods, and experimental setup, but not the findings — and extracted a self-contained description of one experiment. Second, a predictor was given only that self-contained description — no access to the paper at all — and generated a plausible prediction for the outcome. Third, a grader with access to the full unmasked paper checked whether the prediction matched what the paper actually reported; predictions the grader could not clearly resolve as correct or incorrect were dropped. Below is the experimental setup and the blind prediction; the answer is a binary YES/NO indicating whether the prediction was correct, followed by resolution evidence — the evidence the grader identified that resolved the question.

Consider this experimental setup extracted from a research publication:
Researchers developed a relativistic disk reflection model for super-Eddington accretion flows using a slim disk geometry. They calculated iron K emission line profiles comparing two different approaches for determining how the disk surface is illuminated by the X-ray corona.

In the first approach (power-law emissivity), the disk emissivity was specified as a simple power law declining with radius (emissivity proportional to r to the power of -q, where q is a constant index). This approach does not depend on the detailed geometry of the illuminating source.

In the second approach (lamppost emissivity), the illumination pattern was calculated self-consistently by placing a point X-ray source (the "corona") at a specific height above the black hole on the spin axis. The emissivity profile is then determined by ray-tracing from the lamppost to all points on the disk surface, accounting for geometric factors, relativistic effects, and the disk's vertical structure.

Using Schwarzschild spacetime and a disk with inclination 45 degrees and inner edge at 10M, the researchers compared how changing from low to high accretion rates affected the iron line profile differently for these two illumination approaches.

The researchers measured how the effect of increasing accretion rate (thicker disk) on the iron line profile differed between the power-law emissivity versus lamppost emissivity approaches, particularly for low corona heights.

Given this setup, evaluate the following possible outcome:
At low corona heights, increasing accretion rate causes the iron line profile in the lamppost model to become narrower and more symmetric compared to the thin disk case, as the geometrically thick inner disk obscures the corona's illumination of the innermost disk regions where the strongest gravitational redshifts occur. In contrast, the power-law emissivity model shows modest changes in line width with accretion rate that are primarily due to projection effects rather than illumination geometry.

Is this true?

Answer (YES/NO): NO